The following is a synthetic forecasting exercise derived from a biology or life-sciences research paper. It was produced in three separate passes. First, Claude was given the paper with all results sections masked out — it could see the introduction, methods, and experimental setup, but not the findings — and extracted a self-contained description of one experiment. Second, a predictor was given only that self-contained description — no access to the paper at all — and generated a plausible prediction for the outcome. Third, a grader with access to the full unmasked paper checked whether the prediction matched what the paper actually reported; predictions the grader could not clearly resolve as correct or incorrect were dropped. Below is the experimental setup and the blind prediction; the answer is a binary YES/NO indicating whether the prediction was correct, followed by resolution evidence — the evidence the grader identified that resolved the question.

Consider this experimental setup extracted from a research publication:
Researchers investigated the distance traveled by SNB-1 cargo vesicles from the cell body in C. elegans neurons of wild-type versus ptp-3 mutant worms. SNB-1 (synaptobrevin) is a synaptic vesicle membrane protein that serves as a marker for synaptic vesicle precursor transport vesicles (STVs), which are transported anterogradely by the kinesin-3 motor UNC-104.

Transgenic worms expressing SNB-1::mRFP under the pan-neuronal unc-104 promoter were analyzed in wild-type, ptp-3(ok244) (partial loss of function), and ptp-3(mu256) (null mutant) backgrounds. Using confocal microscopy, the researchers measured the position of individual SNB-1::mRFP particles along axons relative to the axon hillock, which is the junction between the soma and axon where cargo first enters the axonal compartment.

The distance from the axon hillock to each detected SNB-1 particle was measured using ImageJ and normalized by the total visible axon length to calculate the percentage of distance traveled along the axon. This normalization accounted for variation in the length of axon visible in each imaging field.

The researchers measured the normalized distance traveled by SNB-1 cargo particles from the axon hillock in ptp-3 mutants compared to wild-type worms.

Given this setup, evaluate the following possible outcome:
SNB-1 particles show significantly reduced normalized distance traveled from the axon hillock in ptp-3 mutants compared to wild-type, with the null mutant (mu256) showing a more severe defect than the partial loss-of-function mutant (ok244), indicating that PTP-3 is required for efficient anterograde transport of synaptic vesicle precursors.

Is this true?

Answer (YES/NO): NO